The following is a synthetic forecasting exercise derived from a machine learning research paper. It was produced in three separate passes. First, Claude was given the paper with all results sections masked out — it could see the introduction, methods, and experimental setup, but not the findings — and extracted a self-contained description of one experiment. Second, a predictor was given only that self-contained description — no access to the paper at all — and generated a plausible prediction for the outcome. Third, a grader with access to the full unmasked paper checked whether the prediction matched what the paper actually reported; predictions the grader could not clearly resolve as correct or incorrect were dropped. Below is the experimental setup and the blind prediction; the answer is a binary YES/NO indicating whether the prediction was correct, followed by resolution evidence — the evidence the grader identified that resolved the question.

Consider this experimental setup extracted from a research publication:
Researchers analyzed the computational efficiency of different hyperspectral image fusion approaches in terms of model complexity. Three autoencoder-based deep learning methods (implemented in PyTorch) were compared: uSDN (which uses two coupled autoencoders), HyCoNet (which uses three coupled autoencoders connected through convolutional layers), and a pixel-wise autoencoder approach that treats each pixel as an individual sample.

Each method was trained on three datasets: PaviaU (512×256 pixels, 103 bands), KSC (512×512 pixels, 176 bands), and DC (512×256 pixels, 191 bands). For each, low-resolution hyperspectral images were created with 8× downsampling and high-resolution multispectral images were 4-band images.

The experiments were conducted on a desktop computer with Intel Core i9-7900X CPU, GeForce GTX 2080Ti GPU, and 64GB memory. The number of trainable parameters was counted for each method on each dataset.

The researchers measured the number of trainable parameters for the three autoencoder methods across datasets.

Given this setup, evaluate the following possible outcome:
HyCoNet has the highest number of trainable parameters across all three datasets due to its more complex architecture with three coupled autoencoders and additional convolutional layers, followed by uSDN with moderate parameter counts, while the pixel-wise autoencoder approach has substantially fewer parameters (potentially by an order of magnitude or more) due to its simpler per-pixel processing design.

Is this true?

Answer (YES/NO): NO